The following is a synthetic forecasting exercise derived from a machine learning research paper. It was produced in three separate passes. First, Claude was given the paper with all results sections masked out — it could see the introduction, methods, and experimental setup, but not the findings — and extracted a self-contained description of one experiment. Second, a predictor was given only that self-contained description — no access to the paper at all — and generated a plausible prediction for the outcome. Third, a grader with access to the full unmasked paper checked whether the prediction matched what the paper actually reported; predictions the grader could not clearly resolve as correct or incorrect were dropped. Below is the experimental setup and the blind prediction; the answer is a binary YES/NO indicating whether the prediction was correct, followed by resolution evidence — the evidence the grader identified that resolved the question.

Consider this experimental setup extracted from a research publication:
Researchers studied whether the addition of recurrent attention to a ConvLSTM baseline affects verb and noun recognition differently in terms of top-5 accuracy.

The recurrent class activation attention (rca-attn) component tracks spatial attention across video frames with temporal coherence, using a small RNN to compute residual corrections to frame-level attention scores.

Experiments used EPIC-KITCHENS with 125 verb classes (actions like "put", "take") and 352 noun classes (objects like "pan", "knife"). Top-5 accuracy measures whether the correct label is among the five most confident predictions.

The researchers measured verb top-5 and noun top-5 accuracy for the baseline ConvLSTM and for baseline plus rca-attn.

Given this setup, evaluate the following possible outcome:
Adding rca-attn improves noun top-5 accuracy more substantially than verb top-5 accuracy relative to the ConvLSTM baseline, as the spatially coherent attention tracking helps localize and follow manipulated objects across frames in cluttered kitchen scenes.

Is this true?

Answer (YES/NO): YES